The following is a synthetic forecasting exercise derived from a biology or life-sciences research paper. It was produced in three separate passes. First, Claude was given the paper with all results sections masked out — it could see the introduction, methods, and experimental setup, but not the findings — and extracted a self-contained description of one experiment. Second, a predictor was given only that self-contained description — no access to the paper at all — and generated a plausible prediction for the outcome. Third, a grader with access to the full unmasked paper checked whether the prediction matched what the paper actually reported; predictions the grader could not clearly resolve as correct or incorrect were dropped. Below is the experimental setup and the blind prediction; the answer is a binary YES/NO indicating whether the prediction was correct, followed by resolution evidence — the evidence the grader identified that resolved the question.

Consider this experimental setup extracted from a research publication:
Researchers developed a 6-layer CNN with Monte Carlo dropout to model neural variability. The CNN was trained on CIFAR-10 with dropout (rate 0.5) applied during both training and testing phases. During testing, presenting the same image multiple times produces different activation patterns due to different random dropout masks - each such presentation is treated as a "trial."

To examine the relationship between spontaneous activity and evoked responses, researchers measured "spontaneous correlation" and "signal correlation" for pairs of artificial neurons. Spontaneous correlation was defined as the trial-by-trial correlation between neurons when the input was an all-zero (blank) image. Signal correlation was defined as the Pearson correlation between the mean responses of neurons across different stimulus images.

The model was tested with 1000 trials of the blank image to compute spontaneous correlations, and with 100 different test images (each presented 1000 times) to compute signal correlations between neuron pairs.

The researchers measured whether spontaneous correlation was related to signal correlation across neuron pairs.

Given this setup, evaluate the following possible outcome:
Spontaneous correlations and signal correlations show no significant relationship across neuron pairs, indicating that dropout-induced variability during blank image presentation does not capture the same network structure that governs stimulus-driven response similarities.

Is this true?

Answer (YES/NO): NO